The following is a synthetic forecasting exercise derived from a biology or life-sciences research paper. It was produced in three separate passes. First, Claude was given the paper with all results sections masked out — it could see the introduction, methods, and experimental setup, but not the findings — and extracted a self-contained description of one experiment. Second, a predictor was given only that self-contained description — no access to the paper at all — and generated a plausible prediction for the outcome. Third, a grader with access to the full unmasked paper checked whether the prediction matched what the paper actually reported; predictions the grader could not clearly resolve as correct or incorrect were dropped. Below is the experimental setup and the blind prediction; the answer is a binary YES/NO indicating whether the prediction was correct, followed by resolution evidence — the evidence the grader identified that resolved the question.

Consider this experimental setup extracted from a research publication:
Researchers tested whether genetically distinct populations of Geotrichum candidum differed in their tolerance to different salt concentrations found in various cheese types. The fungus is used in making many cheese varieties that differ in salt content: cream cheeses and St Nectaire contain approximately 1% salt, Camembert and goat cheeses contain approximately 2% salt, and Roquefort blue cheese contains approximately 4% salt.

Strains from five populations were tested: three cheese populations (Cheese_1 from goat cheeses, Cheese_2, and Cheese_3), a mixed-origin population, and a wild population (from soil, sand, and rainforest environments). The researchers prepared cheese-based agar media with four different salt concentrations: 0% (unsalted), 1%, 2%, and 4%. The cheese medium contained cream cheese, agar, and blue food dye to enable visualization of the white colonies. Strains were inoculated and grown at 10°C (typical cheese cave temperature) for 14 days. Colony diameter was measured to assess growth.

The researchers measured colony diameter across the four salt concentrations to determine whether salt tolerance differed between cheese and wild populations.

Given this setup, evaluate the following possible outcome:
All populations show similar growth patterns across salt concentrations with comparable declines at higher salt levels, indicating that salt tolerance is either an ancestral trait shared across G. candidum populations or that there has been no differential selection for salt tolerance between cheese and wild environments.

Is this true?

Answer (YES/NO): NO